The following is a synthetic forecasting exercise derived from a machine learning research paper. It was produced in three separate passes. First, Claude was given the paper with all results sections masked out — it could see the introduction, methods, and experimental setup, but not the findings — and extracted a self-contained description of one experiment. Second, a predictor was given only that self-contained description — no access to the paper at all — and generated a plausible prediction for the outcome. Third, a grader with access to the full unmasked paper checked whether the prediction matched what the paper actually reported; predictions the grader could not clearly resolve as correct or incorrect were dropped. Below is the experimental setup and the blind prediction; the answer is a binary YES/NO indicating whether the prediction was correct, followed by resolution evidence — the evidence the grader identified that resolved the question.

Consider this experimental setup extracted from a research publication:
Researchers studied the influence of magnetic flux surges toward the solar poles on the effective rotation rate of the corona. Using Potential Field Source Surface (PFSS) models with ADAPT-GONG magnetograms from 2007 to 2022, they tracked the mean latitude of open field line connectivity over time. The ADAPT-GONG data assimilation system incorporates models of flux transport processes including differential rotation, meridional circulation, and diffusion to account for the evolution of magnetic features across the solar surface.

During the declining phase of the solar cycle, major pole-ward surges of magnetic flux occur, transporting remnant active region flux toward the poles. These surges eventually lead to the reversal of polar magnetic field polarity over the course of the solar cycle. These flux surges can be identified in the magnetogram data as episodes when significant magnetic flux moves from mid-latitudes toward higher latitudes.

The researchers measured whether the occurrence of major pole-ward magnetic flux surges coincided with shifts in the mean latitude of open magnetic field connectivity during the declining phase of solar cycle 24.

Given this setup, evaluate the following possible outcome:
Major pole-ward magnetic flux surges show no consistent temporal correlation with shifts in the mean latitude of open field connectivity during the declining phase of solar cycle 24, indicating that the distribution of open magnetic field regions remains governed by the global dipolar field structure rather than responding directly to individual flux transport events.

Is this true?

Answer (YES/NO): NO